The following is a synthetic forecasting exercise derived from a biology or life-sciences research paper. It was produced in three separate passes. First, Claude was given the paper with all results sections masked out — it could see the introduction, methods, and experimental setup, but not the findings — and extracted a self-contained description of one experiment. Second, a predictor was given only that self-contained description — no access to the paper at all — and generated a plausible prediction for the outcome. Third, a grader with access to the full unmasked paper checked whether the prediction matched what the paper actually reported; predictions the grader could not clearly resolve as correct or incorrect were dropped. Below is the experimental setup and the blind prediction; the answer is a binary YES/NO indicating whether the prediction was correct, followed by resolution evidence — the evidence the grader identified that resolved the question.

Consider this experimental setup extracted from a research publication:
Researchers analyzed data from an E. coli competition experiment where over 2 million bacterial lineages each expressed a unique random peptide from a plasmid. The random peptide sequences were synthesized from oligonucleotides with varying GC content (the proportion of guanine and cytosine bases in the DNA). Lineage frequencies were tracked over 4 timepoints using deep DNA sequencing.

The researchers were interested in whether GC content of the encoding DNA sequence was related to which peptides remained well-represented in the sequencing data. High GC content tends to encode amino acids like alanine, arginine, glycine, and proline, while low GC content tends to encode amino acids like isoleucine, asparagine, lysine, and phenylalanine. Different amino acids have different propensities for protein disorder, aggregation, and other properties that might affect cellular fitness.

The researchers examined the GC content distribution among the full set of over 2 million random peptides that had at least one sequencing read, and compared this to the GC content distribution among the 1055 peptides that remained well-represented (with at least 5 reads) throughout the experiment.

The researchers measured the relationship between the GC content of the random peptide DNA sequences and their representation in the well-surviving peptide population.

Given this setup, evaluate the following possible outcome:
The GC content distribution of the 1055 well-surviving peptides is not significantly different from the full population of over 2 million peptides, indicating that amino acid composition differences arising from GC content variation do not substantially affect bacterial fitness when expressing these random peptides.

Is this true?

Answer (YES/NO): NO